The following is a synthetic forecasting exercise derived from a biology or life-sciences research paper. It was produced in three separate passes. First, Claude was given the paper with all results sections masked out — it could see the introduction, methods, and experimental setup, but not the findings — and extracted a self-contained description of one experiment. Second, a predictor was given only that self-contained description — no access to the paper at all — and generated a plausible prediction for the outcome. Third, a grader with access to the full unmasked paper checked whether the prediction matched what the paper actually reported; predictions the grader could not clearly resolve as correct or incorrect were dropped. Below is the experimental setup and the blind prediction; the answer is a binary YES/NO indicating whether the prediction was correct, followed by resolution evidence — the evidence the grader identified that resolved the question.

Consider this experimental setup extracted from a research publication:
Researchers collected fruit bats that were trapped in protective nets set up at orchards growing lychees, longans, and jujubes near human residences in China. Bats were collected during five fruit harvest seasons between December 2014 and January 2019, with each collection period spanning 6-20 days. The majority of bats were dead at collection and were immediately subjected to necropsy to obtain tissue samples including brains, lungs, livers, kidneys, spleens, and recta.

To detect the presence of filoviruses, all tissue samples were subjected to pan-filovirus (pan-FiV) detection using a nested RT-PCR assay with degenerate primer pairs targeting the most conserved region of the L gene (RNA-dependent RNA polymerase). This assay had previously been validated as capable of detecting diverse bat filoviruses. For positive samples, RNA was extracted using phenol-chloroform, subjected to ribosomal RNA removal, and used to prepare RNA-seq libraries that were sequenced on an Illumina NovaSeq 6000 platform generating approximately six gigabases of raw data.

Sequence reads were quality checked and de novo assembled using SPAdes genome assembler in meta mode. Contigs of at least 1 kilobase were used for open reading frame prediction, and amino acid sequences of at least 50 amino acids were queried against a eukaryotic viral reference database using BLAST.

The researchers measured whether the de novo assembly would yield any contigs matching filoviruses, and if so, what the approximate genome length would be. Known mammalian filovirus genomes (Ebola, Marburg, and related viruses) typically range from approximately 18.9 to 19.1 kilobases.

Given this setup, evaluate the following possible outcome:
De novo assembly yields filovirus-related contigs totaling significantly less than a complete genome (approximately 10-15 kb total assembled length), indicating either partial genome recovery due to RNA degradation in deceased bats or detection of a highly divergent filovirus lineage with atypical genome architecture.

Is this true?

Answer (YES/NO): NO